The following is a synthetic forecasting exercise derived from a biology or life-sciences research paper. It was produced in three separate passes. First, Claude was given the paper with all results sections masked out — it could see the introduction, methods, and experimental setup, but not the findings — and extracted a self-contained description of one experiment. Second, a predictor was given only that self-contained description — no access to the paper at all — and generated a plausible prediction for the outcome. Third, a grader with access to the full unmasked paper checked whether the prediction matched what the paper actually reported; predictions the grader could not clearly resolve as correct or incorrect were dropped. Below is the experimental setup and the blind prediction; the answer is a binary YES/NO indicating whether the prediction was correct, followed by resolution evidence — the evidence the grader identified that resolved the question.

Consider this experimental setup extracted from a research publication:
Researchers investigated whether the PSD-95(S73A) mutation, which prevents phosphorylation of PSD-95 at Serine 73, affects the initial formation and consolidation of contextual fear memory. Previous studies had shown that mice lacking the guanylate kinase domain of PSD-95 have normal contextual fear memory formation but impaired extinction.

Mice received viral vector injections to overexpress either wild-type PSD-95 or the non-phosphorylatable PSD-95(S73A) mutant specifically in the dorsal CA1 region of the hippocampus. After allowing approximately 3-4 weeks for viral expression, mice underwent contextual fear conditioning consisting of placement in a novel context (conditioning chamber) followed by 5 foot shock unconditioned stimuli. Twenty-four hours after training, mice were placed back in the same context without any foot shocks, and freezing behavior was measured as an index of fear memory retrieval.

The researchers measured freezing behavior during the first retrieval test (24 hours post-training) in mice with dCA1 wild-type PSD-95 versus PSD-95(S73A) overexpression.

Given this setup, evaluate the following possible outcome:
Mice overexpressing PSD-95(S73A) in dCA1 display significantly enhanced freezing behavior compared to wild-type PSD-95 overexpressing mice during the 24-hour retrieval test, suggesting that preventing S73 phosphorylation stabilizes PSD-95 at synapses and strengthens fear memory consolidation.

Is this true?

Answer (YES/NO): NO